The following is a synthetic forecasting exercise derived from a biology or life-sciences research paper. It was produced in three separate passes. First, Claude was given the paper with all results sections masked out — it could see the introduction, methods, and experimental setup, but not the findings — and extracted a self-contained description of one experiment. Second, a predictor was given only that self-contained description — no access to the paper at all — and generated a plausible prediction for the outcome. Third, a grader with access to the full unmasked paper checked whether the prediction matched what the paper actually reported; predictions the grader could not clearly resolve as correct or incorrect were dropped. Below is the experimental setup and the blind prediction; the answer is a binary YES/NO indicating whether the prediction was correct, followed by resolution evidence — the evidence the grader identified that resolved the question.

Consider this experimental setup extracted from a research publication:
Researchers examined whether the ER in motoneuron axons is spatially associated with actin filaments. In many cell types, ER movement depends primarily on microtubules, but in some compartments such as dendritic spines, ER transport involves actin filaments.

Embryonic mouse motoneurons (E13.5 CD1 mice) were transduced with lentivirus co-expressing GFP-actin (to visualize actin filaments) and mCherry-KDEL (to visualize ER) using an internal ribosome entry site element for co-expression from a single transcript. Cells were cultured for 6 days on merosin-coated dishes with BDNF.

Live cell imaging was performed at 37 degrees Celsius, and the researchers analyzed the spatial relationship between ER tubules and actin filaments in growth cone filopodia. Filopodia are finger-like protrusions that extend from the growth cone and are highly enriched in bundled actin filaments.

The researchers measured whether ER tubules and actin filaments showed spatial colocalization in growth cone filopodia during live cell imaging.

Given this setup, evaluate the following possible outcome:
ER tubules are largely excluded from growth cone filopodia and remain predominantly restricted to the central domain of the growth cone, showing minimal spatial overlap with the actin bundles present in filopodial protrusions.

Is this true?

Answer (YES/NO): NO